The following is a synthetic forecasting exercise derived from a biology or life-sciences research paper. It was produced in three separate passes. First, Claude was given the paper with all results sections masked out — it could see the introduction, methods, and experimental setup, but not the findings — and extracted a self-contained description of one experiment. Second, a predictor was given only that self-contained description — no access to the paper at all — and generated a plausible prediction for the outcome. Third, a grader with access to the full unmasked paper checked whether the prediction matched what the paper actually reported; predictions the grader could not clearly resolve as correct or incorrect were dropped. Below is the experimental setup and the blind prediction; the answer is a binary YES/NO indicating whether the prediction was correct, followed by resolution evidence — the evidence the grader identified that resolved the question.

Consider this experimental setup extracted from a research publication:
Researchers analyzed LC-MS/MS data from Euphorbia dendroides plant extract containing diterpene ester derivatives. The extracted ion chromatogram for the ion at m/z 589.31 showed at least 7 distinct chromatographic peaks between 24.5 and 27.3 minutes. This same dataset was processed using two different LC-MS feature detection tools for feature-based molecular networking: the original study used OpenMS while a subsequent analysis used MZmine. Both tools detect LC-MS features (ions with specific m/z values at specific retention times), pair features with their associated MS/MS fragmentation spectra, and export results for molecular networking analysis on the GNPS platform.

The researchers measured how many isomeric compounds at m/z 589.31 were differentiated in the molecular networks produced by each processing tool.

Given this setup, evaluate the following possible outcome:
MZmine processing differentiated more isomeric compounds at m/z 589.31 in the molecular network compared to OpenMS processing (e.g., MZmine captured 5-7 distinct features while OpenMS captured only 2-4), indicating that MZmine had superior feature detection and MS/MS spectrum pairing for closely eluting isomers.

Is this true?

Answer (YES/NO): YES